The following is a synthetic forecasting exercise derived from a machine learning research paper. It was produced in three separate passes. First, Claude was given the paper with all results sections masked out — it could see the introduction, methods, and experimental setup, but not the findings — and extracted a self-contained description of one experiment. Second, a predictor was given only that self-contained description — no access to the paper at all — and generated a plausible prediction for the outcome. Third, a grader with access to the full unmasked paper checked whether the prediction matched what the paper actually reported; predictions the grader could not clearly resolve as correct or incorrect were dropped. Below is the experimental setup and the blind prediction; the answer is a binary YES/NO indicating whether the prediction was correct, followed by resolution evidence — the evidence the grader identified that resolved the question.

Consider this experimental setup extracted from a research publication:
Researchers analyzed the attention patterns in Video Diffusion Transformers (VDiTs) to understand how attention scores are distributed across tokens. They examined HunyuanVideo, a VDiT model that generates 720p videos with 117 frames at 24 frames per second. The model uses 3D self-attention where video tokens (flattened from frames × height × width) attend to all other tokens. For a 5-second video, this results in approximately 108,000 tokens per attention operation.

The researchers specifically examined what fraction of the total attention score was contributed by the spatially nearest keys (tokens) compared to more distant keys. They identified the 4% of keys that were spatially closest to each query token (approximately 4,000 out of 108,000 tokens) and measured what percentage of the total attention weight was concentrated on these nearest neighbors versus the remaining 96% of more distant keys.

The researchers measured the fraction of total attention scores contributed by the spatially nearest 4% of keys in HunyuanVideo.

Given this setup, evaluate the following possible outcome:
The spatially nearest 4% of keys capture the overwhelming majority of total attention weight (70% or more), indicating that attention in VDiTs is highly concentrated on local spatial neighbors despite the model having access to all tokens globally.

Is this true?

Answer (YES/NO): YES